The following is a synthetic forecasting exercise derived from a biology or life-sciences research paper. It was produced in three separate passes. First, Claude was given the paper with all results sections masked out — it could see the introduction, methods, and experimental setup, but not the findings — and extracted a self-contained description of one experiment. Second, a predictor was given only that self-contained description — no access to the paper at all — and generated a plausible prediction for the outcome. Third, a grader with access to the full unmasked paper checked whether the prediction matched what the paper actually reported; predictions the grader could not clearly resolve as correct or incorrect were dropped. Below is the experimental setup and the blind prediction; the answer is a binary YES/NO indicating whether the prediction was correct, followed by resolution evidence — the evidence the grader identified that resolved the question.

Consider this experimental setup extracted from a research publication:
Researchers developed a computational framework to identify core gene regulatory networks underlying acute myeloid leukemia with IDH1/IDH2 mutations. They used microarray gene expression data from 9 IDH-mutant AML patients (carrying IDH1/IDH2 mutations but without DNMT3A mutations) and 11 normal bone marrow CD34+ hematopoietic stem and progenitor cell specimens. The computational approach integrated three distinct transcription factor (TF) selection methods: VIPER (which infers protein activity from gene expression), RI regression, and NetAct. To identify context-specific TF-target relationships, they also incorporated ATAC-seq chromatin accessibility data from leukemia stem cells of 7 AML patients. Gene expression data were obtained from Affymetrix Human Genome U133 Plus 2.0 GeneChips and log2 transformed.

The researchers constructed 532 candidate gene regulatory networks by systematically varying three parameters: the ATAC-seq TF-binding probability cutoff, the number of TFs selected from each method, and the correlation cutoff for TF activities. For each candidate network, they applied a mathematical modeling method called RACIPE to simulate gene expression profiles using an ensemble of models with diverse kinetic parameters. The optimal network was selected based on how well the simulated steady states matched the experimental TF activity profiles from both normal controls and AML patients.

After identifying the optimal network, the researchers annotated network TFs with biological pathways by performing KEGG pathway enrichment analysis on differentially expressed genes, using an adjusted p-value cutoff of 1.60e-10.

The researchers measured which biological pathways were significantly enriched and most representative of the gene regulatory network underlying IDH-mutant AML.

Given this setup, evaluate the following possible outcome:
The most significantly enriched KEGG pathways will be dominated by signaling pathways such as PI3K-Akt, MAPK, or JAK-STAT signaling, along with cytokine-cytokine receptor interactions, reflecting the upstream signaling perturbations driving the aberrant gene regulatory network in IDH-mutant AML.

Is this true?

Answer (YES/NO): NO